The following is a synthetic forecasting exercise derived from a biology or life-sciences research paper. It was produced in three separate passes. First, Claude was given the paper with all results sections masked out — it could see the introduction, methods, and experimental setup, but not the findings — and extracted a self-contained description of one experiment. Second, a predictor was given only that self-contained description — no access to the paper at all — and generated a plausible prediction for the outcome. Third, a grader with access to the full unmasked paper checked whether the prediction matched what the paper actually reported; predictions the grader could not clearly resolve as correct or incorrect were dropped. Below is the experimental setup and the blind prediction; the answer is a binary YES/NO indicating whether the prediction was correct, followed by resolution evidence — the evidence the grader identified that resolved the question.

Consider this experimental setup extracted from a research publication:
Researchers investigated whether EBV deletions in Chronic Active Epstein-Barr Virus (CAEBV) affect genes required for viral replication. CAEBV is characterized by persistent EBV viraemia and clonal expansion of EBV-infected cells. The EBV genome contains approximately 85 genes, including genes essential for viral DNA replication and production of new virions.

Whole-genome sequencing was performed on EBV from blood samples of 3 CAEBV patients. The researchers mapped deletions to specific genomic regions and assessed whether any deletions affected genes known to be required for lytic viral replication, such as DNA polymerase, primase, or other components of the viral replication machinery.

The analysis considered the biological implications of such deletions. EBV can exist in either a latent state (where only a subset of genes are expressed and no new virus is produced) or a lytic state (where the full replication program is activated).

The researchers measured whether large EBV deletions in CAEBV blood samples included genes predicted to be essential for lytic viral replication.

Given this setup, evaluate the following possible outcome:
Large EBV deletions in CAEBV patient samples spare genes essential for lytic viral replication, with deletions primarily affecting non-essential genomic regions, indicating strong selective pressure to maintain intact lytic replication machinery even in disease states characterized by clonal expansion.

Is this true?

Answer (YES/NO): NO